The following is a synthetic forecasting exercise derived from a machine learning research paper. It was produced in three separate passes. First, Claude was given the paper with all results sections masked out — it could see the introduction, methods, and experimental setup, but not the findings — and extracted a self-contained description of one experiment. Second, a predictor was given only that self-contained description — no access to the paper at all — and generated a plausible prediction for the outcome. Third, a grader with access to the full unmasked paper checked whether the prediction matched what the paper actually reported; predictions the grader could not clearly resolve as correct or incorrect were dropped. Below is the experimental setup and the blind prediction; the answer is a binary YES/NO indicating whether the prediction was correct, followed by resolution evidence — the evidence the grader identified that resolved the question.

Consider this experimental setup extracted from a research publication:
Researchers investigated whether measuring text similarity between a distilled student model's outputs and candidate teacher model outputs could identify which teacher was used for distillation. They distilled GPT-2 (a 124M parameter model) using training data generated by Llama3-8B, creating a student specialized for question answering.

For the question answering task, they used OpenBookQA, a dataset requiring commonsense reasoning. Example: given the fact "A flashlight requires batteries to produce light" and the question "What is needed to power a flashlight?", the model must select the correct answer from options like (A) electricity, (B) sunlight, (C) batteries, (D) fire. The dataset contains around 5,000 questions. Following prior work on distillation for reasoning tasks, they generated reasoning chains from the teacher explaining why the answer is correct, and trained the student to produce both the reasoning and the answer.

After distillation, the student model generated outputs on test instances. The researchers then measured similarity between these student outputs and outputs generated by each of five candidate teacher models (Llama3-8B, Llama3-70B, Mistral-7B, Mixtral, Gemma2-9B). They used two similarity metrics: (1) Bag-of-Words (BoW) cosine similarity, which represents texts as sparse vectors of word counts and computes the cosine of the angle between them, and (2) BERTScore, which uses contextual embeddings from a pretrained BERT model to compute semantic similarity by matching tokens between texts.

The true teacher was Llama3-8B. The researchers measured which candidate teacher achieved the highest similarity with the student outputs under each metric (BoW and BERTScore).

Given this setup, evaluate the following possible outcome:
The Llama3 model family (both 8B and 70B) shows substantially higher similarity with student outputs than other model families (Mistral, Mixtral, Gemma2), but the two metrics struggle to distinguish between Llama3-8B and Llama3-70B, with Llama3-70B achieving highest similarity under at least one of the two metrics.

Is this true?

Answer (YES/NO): NO